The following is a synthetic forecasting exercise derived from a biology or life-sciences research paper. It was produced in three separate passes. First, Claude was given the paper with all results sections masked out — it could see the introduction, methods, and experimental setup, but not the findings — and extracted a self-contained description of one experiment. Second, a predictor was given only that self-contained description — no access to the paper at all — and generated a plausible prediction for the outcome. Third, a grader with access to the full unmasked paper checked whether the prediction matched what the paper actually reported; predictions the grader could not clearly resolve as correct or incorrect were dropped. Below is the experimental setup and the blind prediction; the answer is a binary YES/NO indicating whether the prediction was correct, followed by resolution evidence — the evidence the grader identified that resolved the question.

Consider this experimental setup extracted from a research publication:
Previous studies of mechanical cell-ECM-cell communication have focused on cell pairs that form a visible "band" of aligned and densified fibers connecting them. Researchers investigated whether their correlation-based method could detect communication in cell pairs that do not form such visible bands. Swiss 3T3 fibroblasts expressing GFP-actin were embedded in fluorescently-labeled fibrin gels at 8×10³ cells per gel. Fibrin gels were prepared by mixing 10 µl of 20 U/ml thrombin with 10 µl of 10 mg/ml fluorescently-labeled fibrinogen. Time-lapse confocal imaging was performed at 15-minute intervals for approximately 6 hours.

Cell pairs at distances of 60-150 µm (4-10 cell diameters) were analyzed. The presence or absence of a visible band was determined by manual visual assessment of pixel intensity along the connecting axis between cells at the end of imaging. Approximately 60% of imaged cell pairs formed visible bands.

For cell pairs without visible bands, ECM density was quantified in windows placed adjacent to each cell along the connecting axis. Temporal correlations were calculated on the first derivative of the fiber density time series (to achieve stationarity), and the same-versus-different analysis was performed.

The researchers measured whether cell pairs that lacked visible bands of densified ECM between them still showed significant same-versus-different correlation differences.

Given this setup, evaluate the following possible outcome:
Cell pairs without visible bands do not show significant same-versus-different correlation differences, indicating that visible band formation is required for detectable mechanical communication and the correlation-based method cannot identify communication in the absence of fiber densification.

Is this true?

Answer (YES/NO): NO